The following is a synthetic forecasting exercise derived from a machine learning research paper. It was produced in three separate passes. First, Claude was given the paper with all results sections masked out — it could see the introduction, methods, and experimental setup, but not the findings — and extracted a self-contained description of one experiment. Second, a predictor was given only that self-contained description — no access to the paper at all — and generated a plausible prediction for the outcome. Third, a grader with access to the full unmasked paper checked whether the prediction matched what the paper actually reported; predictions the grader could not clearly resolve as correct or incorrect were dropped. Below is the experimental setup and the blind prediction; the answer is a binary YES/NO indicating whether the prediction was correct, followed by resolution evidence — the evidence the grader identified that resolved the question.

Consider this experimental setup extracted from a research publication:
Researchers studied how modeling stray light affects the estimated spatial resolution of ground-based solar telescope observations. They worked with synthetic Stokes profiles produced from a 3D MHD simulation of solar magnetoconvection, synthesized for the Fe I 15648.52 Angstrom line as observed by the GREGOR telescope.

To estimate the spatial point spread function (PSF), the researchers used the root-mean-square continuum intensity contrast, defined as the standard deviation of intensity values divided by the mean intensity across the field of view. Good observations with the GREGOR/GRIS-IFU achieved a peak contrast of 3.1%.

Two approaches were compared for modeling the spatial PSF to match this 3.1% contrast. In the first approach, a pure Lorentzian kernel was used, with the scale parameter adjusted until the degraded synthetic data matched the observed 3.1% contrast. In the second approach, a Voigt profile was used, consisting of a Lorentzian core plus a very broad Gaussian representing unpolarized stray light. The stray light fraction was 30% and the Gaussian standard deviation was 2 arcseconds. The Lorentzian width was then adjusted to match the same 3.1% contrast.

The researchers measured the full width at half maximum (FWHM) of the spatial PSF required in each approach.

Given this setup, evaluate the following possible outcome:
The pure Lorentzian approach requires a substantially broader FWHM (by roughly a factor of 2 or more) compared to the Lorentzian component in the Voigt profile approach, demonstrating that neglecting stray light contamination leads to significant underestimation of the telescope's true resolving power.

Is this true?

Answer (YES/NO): NO